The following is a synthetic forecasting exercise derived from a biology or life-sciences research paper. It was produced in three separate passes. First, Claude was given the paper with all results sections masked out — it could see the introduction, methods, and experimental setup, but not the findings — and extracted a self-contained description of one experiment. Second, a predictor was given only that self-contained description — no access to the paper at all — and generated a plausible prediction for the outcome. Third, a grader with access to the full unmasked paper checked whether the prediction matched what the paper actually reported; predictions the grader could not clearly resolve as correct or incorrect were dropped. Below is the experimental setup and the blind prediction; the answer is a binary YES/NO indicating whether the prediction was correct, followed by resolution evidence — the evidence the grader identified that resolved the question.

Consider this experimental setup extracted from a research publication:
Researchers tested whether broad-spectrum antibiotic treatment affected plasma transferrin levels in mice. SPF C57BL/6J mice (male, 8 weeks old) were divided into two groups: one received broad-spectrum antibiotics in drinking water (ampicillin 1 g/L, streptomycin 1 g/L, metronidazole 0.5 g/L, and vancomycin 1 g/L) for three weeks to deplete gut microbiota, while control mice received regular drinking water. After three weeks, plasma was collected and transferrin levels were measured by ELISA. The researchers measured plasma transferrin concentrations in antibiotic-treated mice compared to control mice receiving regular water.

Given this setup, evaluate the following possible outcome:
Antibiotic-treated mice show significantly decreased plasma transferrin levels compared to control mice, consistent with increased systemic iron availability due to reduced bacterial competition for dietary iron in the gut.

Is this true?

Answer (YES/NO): NO